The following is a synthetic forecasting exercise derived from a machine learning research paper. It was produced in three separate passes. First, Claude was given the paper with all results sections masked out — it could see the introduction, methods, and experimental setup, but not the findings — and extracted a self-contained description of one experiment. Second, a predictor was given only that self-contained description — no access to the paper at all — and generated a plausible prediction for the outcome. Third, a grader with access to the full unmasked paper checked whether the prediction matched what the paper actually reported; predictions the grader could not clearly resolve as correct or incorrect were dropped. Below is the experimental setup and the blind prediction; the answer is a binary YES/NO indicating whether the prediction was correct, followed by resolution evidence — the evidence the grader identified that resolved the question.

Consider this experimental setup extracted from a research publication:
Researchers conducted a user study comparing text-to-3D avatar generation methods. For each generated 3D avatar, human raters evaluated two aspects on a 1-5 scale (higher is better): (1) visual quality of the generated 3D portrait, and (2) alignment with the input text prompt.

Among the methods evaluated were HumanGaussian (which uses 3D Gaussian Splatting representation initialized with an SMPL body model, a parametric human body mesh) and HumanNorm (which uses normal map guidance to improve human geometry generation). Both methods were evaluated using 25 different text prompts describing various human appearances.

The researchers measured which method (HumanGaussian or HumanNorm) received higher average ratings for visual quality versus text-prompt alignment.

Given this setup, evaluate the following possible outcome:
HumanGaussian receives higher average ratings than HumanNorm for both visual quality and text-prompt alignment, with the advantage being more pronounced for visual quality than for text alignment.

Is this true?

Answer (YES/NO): NO